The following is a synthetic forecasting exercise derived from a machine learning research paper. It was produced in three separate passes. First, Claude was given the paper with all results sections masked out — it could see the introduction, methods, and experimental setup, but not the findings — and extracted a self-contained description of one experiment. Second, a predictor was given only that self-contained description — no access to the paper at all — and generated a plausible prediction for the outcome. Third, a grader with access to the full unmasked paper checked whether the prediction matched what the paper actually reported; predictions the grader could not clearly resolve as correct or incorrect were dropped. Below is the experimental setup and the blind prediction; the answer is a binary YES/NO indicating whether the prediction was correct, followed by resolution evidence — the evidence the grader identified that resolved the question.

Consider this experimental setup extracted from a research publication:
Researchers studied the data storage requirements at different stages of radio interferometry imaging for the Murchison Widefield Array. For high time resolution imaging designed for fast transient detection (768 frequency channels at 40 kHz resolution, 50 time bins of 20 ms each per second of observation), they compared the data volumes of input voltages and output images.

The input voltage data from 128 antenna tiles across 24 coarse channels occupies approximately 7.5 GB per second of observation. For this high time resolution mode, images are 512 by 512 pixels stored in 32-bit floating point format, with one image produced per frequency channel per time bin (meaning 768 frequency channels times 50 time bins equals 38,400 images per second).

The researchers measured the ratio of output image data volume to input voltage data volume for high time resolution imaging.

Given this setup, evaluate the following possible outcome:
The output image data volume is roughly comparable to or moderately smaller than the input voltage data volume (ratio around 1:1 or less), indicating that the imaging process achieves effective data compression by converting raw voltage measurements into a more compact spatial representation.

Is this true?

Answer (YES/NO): NO